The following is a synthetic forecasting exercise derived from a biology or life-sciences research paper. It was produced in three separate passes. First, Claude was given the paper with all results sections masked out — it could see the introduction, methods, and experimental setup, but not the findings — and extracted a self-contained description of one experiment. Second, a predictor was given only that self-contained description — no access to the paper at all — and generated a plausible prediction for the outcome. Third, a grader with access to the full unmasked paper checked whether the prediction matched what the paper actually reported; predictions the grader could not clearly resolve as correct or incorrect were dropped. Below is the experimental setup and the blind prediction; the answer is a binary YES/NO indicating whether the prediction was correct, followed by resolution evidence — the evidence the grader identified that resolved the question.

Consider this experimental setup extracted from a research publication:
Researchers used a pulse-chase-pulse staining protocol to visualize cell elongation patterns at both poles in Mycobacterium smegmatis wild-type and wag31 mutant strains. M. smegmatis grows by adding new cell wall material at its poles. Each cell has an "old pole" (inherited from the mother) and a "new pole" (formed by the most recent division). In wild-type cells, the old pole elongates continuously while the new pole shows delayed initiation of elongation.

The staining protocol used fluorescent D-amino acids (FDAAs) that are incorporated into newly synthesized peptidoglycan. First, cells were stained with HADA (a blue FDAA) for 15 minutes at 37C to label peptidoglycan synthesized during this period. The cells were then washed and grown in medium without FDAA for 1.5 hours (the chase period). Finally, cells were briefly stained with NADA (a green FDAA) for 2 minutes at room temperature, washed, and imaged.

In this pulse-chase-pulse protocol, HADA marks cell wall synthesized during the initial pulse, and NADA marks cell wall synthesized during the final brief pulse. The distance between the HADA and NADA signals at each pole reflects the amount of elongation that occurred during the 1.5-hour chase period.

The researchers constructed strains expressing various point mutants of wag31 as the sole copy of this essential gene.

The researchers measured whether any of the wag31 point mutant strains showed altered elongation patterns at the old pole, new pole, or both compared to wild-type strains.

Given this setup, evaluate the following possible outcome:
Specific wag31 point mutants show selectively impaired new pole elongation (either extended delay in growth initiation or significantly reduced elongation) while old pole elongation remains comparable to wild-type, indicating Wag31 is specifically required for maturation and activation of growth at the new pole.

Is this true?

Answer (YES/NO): YES